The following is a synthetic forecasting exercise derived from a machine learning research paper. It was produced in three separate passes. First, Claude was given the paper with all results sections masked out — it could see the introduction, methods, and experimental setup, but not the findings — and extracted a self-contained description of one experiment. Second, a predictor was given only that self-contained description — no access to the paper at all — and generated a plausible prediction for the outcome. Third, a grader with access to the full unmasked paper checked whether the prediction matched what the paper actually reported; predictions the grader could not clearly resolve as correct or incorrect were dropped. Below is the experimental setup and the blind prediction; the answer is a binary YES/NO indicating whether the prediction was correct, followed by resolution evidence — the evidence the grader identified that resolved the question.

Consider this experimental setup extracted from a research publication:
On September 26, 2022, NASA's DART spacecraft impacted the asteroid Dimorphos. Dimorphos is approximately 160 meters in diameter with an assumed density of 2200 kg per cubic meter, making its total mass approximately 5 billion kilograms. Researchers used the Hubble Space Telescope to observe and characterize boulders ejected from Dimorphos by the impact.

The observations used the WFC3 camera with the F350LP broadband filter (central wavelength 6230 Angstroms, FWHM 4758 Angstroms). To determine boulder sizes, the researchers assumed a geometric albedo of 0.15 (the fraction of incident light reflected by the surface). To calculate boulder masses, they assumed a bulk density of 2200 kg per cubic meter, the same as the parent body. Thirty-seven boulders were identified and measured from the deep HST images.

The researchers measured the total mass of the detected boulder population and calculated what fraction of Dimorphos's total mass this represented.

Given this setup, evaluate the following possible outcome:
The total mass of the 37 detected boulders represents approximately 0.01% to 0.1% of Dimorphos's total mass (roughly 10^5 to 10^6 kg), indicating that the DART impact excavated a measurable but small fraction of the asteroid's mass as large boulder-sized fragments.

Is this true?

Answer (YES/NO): NO